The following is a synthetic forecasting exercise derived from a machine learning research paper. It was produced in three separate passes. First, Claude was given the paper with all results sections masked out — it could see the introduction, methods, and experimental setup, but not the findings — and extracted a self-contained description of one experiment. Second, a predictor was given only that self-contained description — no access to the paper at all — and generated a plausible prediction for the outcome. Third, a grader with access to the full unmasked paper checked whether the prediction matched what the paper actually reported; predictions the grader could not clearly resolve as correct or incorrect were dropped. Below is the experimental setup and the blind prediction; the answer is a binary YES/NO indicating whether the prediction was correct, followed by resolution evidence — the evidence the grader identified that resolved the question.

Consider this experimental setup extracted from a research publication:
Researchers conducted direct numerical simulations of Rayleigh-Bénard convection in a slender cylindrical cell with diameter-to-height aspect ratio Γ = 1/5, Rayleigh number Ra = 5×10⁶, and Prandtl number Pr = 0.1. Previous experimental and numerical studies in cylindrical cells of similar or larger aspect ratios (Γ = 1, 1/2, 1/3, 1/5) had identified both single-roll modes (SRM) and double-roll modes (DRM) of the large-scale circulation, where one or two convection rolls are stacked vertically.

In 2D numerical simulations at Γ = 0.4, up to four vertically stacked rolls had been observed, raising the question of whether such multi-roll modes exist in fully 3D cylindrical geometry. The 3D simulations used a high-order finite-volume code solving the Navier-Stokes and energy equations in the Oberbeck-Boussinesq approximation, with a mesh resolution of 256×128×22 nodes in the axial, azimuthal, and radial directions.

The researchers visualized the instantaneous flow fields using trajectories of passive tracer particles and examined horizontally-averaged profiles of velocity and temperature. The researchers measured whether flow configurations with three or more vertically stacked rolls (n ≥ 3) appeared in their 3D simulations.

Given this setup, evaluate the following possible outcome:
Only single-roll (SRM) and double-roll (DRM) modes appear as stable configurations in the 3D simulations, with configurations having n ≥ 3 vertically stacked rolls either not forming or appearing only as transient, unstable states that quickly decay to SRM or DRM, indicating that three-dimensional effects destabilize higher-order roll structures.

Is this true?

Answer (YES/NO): NO